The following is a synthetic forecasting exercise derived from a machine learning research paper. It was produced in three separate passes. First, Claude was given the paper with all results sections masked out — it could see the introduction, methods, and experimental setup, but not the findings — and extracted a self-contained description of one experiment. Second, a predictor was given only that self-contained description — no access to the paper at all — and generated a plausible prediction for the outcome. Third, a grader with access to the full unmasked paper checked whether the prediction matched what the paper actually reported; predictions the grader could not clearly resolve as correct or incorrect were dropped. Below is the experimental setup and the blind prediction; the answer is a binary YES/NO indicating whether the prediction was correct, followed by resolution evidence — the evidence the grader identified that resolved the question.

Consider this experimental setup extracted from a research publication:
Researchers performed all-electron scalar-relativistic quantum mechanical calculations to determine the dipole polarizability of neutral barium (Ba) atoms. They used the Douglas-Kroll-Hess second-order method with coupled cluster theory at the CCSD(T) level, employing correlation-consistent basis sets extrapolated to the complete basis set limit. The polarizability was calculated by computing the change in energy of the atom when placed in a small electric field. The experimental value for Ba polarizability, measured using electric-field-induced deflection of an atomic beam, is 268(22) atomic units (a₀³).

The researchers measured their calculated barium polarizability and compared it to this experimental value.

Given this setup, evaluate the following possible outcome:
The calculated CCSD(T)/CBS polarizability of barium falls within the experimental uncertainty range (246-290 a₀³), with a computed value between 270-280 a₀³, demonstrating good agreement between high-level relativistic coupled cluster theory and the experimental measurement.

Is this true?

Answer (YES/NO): NO